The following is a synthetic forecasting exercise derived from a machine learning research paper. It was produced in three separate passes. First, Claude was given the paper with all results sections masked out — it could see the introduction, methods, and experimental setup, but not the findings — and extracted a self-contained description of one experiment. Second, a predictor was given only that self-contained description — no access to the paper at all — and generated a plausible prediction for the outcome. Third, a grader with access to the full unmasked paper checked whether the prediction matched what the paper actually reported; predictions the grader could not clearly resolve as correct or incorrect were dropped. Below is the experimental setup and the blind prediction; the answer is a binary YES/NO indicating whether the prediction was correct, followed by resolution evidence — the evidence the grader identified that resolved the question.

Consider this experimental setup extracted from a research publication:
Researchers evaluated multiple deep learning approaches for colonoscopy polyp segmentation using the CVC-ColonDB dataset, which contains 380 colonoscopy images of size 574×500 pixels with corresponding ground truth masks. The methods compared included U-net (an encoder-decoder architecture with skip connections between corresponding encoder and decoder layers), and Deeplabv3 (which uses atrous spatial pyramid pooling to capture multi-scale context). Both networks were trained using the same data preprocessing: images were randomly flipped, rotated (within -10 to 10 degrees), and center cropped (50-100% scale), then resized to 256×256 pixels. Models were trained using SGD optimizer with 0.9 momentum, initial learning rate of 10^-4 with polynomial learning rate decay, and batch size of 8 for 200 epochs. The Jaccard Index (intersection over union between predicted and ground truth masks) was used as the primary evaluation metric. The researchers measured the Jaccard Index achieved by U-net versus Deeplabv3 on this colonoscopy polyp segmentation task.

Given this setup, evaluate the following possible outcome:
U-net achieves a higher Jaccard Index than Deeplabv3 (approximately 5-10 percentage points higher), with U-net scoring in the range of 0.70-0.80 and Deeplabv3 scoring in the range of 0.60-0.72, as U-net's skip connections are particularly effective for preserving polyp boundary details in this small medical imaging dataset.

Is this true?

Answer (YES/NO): NO